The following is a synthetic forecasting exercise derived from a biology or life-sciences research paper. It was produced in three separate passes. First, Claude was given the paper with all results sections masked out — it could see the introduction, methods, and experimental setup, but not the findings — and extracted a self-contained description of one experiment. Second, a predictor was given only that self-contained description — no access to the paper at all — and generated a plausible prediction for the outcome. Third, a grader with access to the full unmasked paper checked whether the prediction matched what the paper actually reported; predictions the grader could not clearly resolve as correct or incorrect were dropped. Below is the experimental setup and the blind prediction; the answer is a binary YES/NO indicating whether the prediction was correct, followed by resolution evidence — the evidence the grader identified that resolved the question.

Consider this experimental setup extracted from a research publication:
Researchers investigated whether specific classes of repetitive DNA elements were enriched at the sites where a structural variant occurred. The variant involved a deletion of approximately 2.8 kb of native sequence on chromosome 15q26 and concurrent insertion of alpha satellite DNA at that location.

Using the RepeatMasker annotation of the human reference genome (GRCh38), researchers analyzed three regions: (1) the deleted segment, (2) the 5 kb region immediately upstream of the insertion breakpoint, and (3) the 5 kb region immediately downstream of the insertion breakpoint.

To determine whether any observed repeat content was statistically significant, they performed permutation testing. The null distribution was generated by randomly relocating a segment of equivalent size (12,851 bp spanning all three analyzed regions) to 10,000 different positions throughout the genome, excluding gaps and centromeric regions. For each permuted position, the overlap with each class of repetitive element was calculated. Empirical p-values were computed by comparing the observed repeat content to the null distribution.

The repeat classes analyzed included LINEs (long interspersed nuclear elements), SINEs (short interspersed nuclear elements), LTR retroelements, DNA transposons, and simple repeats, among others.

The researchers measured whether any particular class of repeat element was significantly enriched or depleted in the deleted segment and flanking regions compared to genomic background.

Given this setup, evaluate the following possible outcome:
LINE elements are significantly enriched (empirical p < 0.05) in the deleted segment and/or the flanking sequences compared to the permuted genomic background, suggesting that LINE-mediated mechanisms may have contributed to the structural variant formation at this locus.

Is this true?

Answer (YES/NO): NO